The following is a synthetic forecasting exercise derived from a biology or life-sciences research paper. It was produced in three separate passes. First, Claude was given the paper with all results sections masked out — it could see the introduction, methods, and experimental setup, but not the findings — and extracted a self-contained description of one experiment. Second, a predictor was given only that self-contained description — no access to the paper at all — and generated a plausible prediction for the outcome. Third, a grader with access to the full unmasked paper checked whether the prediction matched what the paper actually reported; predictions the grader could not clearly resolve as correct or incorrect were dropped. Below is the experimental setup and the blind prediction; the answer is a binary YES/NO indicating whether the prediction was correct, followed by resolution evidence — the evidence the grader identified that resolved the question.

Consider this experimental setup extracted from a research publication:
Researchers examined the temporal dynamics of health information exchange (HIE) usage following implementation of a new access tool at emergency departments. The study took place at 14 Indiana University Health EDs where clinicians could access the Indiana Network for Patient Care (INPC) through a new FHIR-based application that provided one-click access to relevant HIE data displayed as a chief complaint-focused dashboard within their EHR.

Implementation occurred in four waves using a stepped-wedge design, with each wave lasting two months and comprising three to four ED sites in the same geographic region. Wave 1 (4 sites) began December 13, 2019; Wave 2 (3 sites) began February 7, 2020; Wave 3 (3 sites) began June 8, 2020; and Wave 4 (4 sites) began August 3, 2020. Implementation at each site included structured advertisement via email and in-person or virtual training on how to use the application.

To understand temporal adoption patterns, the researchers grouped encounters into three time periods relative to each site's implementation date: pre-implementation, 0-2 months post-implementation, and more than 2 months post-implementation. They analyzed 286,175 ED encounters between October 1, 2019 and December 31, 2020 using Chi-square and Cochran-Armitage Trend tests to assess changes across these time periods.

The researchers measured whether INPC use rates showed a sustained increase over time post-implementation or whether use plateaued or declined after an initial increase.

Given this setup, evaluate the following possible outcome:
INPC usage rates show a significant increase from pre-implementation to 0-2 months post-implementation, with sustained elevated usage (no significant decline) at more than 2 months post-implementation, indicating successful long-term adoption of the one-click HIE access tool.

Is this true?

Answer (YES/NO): YES